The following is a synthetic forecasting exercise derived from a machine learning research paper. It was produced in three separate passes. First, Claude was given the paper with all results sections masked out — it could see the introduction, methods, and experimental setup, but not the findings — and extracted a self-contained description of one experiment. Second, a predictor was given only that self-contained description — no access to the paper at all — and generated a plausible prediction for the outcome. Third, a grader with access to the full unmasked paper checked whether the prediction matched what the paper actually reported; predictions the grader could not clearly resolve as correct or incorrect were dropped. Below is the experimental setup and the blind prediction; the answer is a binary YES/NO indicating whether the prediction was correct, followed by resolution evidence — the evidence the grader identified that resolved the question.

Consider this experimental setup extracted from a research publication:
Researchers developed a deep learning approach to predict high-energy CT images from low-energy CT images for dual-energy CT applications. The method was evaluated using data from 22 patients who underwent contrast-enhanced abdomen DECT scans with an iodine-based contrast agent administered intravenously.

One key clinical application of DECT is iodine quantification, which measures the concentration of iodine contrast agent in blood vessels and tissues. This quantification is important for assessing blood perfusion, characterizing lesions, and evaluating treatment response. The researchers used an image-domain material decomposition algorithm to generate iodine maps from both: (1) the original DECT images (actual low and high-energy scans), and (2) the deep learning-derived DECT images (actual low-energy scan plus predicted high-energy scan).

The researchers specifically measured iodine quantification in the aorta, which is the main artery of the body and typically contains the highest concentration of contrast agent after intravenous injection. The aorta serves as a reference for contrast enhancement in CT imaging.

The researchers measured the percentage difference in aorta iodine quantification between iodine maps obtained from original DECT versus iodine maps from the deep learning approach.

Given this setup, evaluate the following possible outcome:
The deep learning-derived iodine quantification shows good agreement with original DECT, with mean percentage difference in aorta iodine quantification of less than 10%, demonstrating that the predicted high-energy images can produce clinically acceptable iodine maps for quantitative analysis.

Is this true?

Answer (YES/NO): YES